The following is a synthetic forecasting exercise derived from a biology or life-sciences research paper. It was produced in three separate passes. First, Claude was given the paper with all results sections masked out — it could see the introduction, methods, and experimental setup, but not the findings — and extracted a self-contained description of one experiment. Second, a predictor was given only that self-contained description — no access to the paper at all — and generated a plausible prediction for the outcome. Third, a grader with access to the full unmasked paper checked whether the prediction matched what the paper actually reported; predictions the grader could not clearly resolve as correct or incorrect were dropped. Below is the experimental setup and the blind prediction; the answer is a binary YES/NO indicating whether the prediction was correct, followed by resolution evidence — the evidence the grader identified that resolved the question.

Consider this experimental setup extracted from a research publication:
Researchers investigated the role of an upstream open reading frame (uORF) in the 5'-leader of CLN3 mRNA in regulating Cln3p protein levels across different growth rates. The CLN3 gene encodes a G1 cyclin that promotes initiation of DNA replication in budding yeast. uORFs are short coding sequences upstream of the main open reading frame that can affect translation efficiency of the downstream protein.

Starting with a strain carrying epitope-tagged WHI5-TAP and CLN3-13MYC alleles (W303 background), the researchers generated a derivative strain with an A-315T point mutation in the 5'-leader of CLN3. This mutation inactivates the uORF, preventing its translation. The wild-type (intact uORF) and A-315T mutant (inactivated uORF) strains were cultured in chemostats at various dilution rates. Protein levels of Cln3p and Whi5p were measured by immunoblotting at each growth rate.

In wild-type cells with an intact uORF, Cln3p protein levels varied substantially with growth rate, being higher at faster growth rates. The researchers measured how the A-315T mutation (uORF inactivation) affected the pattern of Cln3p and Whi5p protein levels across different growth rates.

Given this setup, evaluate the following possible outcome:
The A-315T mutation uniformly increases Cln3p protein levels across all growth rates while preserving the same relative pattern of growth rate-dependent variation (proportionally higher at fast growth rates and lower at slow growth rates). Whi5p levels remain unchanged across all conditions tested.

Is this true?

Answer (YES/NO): NO